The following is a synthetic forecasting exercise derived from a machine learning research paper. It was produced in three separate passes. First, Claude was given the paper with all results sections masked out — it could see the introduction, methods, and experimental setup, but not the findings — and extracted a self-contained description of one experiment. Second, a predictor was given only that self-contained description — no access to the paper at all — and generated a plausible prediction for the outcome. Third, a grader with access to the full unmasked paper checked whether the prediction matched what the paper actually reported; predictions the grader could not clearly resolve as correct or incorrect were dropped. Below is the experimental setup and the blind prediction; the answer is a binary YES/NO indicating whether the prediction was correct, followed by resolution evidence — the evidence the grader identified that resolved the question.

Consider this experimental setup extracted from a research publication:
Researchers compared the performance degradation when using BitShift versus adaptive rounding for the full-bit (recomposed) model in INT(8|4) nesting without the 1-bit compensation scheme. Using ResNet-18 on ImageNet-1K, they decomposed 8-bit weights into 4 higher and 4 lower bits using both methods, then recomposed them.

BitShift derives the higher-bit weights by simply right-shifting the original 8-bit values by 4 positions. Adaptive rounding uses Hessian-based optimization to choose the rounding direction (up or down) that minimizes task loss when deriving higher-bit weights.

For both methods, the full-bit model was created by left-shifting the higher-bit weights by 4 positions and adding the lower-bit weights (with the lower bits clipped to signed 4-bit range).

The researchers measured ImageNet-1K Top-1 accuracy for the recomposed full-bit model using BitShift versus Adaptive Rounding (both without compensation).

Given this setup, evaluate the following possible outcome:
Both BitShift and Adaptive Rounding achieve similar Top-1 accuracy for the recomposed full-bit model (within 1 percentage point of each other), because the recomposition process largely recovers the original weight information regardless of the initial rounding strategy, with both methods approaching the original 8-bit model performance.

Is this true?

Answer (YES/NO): NO